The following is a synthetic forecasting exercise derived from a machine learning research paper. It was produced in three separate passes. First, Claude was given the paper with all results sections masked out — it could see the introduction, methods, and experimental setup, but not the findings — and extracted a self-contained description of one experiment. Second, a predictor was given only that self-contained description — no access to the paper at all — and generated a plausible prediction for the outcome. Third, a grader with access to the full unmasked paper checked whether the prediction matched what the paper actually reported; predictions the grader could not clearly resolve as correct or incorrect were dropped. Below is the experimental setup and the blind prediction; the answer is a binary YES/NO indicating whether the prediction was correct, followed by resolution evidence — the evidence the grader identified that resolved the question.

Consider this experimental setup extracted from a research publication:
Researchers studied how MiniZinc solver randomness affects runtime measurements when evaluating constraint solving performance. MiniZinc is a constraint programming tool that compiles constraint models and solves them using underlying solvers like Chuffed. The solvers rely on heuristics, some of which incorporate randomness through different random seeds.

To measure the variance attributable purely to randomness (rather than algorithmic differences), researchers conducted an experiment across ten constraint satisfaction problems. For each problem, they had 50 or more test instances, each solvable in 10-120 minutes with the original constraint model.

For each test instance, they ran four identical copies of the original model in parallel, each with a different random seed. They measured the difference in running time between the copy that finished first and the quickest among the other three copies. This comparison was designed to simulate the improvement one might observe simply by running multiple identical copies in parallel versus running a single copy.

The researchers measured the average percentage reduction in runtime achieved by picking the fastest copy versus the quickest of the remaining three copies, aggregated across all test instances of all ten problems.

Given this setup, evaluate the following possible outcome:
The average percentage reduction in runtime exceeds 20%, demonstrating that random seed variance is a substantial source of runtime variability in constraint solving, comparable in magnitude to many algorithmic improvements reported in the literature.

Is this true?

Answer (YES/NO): NO